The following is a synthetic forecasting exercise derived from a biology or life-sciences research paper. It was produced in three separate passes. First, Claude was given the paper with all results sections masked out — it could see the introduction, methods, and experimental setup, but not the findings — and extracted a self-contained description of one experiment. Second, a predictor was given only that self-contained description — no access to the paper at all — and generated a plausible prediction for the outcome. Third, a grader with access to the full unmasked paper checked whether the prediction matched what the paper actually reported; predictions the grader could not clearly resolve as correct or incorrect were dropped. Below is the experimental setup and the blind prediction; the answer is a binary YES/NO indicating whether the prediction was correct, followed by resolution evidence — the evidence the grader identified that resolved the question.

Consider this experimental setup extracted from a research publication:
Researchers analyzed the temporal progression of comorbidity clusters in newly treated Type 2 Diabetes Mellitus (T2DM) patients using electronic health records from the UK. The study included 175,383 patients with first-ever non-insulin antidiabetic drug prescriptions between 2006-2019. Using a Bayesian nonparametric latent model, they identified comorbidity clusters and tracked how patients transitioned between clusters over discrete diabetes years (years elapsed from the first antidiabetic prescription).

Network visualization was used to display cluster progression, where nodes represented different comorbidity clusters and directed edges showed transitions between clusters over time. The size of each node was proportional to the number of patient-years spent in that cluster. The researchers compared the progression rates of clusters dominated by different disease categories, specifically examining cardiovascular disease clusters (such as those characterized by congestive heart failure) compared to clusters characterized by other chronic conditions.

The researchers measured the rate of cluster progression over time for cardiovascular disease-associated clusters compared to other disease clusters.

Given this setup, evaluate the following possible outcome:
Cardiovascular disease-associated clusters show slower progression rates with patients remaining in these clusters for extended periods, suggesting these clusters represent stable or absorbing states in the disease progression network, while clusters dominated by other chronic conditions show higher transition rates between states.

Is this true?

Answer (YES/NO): NO